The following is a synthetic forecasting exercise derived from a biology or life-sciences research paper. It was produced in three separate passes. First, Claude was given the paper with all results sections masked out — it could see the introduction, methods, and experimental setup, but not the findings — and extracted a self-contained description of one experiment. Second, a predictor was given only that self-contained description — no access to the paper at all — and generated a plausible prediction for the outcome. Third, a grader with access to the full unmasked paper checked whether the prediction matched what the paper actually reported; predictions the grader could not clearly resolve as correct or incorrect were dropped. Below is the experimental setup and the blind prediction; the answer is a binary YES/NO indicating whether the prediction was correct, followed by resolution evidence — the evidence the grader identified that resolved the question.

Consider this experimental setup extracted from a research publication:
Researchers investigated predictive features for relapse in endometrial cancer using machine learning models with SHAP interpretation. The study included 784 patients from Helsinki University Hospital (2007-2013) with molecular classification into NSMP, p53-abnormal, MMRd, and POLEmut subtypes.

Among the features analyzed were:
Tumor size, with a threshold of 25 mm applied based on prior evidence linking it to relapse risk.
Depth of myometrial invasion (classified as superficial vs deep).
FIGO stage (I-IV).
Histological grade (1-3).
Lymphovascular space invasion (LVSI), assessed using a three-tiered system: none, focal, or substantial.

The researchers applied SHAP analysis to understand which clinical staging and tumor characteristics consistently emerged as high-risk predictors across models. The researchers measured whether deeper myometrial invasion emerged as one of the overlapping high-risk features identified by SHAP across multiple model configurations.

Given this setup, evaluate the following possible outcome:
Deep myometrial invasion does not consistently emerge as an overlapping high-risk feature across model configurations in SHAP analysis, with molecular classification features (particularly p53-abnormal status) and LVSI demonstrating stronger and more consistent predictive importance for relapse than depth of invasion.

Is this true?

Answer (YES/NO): NO